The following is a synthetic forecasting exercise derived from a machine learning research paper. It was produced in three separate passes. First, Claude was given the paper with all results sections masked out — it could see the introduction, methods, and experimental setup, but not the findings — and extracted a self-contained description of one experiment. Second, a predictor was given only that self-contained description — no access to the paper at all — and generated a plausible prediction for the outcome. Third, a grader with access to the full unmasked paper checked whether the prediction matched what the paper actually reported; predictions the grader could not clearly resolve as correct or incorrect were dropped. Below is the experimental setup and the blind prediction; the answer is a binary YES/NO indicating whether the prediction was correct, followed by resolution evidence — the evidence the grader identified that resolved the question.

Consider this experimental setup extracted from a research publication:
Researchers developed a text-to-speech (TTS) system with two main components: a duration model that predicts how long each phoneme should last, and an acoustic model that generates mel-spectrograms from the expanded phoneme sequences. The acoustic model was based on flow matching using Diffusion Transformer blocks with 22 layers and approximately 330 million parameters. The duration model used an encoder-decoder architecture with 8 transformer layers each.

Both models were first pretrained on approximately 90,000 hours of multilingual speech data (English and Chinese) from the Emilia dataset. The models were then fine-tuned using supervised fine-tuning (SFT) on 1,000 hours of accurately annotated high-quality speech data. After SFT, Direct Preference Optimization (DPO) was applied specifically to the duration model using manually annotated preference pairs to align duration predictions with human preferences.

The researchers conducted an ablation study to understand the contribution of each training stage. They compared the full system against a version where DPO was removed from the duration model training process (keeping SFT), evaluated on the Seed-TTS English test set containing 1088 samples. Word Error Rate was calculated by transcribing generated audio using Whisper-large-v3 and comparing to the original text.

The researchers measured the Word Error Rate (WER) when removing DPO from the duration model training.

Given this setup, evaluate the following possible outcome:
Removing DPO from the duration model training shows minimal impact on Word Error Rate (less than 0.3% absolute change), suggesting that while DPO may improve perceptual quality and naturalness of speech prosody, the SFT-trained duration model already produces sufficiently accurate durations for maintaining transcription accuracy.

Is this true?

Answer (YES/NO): NO